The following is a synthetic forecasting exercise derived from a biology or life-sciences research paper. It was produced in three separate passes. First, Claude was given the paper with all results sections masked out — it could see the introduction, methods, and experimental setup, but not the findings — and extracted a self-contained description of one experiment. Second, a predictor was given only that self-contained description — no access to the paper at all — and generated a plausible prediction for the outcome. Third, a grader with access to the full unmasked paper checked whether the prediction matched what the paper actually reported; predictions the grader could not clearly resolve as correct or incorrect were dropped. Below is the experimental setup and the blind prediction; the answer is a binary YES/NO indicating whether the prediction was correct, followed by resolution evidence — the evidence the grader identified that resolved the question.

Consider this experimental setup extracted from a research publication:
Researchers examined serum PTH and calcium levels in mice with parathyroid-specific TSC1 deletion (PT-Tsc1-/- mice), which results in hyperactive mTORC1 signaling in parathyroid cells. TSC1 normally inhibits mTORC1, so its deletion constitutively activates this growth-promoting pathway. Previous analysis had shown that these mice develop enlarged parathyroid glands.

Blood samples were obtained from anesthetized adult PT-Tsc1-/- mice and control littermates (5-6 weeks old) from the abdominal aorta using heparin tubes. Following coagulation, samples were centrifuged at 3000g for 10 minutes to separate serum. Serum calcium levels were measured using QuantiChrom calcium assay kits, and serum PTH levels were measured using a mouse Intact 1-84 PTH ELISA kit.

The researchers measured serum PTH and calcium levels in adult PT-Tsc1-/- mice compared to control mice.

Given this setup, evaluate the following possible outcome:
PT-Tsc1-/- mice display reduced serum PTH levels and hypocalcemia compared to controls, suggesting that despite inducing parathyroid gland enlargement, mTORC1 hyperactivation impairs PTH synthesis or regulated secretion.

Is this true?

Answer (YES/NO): NO